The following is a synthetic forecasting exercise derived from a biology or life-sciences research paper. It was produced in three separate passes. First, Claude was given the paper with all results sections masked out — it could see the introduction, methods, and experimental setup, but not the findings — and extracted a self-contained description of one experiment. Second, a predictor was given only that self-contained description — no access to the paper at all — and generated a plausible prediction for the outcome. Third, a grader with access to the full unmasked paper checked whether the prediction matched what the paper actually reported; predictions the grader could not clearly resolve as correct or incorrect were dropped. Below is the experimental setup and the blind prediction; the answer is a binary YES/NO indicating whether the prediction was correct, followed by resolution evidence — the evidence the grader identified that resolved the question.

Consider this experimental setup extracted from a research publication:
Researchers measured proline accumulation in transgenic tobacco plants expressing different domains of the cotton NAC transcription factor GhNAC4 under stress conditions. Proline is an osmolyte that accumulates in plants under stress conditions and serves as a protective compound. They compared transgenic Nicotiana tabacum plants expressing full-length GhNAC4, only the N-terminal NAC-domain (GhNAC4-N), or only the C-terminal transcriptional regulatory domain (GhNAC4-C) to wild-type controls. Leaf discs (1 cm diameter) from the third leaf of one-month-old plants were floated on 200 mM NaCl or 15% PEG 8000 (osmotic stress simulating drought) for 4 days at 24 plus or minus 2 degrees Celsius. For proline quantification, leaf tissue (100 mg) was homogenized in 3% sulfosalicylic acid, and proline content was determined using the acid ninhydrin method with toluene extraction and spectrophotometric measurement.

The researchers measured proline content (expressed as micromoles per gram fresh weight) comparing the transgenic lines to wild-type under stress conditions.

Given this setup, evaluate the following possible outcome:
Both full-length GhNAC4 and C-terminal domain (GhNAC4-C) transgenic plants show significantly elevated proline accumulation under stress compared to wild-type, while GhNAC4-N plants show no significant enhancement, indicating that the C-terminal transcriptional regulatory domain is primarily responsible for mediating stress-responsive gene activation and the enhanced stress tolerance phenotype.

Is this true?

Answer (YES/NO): NO